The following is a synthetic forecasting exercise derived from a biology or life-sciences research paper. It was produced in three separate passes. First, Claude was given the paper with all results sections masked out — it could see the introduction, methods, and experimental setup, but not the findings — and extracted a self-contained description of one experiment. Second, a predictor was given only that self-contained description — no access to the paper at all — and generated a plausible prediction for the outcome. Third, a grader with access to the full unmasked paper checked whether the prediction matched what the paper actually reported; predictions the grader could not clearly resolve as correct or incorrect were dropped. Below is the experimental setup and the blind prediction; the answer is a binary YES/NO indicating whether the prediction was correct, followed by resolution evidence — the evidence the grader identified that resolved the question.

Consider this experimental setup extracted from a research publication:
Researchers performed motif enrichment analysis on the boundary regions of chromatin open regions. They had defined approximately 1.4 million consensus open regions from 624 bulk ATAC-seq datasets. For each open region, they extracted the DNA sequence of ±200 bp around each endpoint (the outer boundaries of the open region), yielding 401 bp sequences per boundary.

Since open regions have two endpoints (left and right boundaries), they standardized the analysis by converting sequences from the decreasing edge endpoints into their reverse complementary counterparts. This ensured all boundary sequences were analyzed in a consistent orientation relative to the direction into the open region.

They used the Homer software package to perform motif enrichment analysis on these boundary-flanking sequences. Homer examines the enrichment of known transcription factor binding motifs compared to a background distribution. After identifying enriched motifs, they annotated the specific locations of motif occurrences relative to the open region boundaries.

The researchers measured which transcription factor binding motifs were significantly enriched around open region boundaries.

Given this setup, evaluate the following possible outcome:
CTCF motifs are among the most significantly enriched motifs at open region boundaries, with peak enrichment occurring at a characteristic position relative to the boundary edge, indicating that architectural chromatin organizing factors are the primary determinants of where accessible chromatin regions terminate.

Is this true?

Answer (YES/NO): NO